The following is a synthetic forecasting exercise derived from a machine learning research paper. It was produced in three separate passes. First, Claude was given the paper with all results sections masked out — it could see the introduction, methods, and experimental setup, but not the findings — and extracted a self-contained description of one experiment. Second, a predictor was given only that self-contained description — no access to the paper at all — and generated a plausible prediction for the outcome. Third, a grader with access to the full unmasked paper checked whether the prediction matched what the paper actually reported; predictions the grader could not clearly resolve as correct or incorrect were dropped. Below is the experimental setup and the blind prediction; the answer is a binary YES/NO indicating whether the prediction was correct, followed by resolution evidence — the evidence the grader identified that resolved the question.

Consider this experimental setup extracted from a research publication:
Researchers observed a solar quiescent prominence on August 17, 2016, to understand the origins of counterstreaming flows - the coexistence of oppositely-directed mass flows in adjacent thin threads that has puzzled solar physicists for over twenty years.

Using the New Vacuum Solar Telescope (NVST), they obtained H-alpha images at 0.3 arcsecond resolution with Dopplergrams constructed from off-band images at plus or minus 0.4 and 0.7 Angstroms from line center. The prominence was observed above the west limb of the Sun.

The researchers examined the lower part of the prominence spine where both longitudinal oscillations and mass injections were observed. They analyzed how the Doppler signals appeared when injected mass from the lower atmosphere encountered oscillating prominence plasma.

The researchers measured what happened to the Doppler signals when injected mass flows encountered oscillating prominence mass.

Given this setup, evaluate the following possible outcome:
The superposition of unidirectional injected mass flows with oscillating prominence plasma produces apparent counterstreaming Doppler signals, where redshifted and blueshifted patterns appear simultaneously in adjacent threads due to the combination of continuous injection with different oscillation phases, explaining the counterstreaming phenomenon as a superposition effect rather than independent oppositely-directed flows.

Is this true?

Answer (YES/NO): YES